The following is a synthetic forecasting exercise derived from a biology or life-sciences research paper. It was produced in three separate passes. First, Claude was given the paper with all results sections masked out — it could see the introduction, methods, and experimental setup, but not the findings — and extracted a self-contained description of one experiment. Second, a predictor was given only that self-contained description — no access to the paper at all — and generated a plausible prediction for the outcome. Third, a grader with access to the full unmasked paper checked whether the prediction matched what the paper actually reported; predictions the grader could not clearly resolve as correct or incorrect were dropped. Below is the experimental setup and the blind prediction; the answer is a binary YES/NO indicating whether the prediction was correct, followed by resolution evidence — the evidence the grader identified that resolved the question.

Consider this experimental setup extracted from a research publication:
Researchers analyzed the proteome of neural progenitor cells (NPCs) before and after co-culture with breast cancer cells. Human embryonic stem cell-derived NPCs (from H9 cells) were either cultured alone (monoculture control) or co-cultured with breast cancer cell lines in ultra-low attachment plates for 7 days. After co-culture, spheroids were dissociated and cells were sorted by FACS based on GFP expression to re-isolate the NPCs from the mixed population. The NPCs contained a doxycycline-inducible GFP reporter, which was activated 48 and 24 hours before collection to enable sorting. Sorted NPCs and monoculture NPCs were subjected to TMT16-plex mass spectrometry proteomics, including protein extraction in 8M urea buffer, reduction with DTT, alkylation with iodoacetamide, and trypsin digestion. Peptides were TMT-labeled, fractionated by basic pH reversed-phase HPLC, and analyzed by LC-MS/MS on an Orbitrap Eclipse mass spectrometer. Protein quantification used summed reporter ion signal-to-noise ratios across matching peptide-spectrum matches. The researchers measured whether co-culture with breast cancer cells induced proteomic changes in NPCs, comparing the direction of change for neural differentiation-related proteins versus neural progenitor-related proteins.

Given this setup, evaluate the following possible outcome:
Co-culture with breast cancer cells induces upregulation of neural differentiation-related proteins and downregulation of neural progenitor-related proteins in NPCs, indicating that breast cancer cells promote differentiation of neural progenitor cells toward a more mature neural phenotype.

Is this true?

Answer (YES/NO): NO